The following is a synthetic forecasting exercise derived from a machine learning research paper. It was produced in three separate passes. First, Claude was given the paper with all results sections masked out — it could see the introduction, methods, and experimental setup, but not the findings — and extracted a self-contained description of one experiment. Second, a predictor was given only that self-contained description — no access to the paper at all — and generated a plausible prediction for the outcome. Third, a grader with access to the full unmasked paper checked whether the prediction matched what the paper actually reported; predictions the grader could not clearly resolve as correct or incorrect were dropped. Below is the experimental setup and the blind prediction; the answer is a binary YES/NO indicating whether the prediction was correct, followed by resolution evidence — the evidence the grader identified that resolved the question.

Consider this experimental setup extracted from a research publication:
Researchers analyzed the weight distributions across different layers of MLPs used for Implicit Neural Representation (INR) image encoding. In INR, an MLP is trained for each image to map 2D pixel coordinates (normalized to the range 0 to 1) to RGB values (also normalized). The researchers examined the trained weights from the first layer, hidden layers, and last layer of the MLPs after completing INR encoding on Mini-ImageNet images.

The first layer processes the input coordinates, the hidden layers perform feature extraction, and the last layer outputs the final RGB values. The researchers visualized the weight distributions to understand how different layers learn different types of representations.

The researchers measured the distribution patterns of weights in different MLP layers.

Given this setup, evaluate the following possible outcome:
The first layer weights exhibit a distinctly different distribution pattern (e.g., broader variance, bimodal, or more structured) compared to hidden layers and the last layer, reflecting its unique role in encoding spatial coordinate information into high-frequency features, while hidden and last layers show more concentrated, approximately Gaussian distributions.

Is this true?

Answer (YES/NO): NO